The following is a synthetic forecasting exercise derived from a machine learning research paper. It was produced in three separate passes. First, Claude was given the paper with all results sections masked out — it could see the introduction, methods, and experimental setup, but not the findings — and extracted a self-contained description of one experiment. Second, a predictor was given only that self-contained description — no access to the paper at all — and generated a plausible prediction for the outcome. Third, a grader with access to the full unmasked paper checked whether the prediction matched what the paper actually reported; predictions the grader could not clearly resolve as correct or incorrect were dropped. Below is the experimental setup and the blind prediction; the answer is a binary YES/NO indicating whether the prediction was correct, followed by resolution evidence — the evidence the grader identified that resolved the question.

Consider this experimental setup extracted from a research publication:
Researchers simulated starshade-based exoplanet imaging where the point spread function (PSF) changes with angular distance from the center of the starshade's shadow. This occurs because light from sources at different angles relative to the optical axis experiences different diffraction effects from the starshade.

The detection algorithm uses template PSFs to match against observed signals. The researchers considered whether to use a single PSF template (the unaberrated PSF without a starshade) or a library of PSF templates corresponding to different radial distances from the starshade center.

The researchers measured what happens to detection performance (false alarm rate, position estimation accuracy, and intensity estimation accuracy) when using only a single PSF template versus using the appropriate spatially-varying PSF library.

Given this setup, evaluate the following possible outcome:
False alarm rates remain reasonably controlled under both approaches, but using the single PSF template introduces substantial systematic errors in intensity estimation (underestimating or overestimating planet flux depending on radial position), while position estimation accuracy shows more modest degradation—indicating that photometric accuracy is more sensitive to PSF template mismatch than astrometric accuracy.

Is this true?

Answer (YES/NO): NO